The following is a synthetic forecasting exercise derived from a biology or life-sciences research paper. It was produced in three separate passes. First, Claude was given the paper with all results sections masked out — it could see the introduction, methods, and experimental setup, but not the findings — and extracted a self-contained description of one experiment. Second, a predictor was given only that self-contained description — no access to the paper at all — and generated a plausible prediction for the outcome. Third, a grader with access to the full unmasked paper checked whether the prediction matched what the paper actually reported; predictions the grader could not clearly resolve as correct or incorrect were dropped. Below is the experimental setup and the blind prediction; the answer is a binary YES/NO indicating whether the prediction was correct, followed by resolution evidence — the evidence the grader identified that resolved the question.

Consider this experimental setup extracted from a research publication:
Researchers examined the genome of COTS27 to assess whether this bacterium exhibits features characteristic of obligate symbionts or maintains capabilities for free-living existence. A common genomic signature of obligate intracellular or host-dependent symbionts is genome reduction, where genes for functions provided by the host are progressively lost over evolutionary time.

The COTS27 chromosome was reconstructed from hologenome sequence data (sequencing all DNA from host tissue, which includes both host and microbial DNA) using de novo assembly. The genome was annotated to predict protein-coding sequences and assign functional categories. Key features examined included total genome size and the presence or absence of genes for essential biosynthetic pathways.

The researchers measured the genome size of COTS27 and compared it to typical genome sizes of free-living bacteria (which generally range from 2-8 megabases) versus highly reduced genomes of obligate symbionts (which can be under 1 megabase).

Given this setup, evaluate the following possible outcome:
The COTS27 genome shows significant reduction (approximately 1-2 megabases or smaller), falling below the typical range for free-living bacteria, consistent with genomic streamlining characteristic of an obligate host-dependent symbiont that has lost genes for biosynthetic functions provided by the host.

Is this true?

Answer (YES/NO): NO